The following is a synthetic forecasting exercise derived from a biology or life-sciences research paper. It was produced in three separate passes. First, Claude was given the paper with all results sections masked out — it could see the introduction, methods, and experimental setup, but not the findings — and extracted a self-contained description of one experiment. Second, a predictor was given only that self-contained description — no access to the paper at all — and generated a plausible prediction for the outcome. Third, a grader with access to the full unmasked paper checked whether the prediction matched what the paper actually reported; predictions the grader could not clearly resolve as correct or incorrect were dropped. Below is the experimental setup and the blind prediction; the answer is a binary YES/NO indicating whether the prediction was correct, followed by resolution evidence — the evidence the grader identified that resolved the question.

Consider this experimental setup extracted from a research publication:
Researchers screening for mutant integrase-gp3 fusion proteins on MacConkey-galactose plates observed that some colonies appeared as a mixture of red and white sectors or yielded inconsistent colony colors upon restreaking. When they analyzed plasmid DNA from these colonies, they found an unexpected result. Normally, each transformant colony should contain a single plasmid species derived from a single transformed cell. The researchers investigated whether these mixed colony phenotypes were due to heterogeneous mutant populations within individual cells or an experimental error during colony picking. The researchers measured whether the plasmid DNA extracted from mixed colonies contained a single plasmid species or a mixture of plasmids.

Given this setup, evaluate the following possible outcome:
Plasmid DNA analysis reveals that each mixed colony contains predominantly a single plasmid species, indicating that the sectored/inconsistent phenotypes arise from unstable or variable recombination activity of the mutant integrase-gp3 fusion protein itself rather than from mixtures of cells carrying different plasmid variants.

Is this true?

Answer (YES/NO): NO